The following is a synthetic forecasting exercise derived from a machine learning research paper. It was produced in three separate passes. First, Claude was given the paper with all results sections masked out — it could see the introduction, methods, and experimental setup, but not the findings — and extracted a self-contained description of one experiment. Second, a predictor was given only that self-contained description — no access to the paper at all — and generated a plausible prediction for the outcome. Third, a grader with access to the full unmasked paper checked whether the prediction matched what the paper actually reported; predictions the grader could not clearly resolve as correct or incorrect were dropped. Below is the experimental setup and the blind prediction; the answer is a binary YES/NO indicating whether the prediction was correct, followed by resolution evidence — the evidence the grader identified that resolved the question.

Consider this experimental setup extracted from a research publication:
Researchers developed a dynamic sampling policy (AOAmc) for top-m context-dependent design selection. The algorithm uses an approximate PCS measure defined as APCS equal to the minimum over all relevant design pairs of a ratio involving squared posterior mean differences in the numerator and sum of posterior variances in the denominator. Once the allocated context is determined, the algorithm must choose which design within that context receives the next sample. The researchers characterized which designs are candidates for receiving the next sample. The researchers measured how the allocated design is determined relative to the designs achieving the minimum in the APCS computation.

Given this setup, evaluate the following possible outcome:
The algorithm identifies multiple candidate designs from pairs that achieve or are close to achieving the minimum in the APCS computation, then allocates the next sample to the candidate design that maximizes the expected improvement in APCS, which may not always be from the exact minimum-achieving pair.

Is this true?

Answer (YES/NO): NO